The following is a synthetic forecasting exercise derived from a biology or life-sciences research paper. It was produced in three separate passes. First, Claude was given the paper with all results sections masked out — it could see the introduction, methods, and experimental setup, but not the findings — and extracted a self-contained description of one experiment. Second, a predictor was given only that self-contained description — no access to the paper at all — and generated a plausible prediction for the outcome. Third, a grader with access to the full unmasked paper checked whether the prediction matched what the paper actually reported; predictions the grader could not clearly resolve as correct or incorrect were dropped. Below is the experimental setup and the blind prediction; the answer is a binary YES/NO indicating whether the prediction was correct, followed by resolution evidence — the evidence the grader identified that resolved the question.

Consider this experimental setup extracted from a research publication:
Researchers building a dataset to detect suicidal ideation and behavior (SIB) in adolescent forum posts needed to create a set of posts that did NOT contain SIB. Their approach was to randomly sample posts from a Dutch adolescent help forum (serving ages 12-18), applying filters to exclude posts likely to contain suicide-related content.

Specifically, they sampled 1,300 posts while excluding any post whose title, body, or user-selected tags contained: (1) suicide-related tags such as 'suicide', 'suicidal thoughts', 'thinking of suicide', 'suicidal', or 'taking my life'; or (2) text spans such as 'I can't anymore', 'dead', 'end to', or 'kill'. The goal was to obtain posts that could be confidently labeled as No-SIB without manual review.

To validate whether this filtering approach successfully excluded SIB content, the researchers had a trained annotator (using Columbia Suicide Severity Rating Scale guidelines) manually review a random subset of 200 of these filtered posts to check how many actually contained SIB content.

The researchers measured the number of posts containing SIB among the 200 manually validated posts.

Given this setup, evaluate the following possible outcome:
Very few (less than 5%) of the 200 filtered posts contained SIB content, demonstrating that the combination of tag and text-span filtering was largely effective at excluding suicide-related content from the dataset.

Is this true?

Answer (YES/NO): YES